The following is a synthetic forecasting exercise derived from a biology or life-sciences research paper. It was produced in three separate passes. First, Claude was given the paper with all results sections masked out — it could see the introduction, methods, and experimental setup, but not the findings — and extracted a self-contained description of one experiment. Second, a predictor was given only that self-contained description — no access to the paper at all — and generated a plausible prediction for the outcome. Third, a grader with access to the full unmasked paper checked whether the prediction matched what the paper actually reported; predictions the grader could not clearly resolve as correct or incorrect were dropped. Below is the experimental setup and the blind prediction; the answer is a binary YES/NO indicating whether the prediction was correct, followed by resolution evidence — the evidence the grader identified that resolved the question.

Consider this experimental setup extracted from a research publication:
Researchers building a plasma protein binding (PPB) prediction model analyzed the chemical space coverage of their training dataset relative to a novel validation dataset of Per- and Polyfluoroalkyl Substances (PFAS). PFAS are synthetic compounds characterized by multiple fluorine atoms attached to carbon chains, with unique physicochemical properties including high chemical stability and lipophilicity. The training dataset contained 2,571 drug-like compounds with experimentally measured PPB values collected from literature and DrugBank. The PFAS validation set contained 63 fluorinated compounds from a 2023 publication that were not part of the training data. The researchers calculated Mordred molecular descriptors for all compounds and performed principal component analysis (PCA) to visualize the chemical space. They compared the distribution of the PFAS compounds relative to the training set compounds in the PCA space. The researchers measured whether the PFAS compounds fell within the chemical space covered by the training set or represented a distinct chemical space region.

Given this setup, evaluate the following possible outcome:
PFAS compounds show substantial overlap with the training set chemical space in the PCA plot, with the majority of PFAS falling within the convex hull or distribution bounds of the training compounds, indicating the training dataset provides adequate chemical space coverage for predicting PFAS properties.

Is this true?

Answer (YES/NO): NO